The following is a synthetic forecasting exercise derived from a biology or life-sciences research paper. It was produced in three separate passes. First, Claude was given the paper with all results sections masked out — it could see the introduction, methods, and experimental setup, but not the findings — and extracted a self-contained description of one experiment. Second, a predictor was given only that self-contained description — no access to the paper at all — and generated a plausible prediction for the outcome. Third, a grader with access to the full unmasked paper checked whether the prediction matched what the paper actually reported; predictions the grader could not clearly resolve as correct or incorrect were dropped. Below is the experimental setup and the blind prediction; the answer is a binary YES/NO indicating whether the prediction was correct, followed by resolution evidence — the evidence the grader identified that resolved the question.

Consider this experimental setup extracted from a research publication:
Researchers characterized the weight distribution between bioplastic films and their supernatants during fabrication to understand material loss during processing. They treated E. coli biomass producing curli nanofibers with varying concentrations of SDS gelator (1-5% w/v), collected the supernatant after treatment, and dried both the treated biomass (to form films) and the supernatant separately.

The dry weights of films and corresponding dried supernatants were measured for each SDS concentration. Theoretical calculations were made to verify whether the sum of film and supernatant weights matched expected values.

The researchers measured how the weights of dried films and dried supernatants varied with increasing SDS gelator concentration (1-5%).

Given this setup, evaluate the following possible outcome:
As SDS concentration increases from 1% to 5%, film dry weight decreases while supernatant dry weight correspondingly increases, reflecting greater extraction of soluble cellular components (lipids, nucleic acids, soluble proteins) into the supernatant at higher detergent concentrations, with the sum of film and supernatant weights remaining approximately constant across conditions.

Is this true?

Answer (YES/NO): NO